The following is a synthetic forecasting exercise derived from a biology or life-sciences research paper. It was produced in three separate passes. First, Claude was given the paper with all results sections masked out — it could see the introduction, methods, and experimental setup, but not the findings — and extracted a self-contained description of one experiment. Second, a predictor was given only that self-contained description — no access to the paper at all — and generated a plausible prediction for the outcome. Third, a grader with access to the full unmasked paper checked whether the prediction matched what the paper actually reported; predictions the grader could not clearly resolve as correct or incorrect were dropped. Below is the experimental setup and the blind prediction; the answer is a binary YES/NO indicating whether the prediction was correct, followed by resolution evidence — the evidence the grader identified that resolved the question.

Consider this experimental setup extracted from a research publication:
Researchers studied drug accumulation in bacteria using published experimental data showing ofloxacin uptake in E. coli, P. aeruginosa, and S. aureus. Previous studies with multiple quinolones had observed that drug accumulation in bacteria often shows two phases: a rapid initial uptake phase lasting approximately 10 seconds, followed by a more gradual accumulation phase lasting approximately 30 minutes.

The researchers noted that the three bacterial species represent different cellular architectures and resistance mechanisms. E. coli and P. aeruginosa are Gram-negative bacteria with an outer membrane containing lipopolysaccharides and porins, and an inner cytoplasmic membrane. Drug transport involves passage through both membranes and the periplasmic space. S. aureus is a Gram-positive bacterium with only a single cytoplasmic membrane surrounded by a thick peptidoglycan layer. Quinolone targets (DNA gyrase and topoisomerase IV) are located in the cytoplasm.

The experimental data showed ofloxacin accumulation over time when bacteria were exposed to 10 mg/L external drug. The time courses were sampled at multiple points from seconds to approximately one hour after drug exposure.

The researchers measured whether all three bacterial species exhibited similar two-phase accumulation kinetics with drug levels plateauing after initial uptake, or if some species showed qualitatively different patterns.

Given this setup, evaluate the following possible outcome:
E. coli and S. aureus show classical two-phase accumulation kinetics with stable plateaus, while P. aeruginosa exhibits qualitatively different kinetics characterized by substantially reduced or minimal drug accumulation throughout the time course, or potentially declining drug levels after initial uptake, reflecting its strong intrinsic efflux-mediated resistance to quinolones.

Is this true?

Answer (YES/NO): YES